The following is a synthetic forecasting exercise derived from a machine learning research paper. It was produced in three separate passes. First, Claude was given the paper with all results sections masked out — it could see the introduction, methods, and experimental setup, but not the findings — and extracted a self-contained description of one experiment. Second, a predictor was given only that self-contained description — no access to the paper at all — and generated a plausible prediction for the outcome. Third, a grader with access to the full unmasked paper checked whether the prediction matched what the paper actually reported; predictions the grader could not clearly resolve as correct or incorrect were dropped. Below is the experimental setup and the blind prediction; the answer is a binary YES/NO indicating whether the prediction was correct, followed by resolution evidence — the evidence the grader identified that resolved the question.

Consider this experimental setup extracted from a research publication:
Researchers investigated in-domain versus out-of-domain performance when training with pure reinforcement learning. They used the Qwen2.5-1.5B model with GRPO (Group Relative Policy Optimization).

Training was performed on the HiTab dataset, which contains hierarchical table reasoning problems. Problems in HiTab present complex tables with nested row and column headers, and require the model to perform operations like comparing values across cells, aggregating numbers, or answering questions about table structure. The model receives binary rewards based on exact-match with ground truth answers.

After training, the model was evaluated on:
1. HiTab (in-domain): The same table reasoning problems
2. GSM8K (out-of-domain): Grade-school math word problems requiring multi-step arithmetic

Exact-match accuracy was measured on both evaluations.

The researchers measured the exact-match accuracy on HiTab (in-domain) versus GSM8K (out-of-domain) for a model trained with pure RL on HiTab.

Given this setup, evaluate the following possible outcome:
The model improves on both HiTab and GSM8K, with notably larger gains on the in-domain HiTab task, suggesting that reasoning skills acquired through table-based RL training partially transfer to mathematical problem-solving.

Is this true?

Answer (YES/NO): NO